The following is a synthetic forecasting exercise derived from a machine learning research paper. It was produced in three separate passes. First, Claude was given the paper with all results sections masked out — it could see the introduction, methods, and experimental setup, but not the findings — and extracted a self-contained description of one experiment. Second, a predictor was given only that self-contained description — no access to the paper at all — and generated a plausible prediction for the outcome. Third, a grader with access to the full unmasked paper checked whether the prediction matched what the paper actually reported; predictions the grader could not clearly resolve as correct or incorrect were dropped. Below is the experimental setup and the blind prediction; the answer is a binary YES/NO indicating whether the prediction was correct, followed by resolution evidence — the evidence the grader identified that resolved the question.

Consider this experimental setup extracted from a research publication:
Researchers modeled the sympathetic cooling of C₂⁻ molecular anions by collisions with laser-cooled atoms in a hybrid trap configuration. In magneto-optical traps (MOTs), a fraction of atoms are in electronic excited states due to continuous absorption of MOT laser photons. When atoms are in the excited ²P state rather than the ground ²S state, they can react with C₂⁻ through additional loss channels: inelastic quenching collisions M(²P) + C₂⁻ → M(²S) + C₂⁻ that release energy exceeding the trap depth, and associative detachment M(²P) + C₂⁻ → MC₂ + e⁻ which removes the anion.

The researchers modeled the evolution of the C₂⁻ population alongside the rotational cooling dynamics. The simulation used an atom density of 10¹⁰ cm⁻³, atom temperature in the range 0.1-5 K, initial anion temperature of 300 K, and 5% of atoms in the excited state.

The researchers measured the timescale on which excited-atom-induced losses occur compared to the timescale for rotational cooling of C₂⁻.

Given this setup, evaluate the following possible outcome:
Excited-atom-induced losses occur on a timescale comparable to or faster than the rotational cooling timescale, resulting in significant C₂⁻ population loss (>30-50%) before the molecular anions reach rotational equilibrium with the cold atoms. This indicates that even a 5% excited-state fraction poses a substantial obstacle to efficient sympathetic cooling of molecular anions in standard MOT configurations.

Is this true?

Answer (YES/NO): YES